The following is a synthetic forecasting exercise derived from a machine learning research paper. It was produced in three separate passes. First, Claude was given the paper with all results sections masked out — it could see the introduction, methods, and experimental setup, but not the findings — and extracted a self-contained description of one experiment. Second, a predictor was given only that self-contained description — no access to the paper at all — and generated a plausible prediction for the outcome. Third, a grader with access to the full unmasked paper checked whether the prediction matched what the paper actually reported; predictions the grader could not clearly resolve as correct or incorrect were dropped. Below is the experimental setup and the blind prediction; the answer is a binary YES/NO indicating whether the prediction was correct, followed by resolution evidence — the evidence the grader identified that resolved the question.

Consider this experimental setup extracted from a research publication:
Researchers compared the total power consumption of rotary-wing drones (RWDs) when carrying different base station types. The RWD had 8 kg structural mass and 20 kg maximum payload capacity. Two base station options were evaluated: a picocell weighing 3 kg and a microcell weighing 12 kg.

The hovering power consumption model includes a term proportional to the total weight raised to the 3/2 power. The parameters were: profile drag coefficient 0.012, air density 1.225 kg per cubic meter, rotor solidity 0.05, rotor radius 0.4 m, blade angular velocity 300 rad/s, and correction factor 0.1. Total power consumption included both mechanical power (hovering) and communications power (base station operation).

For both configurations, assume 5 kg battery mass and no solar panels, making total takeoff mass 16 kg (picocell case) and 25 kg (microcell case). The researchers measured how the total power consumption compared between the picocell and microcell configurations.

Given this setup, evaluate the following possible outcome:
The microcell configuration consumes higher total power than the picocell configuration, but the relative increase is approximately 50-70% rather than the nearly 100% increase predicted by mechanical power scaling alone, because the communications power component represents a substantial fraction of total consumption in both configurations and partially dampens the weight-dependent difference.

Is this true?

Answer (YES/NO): NO